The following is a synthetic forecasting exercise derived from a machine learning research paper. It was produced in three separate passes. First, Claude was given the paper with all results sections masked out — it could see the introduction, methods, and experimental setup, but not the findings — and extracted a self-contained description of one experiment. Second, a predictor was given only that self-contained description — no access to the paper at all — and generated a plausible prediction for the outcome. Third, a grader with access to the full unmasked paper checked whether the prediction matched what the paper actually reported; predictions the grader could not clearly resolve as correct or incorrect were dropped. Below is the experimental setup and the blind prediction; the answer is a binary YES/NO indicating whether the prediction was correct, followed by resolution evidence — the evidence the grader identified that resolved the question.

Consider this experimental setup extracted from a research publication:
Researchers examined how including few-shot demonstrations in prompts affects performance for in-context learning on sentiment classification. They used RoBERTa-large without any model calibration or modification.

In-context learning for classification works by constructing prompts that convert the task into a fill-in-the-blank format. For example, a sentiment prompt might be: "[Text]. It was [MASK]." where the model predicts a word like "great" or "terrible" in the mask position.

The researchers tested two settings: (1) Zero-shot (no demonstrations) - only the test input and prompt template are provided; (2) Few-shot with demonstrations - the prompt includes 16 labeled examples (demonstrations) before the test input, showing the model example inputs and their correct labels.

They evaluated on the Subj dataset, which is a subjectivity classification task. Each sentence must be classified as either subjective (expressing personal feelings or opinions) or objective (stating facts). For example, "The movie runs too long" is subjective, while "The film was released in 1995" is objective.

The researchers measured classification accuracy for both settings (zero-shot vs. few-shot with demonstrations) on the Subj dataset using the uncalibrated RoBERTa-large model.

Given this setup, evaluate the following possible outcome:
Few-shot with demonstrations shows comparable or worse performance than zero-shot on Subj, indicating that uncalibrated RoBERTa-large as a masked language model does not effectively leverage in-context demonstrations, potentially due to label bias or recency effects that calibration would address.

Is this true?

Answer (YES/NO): YES